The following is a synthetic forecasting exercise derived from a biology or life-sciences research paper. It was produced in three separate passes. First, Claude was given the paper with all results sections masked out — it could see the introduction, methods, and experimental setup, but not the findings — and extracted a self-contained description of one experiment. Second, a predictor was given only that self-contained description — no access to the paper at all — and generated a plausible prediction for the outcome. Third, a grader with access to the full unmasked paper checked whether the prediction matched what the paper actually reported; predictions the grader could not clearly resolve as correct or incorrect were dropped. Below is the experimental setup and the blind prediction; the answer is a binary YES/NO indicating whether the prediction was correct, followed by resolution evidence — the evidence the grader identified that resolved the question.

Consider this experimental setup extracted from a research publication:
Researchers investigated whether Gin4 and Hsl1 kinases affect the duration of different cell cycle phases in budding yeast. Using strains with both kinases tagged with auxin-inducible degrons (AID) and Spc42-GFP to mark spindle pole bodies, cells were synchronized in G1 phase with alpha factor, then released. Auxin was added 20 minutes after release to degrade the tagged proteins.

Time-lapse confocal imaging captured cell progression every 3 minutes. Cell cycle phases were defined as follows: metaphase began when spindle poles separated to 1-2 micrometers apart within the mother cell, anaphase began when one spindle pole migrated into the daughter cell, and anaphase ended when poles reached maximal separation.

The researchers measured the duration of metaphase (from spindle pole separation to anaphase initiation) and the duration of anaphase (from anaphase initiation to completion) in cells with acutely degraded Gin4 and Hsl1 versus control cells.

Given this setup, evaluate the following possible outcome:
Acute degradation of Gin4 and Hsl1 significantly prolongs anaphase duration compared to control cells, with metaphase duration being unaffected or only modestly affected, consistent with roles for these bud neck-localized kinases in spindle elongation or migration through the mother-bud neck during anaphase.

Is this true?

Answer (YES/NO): NO